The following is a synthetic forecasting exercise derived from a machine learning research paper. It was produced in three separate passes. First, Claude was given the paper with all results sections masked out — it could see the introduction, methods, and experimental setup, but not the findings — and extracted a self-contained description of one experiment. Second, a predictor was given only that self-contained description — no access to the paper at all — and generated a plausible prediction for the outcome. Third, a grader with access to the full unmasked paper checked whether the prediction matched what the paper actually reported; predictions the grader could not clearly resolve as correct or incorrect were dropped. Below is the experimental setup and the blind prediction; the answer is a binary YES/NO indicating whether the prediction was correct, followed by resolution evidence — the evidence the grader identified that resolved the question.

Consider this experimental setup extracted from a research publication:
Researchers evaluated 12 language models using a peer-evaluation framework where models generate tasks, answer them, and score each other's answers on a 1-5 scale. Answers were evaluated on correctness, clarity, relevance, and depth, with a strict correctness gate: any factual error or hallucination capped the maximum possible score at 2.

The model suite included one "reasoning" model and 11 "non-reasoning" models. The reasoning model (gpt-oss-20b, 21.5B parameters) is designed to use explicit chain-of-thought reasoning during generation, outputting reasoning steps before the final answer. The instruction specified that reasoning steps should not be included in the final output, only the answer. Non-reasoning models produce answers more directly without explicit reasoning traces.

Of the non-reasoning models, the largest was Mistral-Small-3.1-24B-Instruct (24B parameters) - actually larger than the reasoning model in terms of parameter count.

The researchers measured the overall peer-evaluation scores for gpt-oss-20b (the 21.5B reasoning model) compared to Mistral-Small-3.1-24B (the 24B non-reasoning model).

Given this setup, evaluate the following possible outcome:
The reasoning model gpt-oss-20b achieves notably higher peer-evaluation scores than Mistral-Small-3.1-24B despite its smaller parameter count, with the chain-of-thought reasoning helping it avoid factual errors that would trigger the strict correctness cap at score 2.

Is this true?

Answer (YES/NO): YES